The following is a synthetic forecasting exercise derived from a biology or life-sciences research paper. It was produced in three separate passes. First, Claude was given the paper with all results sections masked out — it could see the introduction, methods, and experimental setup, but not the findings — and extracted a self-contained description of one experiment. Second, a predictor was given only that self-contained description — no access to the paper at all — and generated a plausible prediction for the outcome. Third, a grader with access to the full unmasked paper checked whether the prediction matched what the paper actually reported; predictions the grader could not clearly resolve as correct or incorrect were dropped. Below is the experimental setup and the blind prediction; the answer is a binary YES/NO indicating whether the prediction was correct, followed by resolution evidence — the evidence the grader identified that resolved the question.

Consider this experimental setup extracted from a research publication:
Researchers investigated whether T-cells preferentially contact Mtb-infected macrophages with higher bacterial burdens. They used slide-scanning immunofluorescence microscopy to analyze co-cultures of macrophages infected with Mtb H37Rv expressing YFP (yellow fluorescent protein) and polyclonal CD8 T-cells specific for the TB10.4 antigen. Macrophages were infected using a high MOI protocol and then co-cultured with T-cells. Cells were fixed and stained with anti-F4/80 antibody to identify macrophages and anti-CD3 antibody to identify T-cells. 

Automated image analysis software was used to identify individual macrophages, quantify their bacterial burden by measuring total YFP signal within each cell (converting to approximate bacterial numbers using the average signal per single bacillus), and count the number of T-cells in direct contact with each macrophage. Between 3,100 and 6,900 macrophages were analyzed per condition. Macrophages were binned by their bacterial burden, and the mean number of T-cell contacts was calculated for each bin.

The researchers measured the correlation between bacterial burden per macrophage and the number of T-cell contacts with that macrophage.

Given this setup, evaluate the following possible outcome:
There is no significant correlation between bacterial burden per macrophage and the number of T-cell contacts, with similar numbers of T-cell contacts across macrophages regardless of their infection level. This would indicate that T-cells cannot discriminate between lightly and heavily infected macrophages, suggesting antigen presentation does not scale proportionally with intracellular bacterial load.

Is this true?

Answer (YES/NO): NO